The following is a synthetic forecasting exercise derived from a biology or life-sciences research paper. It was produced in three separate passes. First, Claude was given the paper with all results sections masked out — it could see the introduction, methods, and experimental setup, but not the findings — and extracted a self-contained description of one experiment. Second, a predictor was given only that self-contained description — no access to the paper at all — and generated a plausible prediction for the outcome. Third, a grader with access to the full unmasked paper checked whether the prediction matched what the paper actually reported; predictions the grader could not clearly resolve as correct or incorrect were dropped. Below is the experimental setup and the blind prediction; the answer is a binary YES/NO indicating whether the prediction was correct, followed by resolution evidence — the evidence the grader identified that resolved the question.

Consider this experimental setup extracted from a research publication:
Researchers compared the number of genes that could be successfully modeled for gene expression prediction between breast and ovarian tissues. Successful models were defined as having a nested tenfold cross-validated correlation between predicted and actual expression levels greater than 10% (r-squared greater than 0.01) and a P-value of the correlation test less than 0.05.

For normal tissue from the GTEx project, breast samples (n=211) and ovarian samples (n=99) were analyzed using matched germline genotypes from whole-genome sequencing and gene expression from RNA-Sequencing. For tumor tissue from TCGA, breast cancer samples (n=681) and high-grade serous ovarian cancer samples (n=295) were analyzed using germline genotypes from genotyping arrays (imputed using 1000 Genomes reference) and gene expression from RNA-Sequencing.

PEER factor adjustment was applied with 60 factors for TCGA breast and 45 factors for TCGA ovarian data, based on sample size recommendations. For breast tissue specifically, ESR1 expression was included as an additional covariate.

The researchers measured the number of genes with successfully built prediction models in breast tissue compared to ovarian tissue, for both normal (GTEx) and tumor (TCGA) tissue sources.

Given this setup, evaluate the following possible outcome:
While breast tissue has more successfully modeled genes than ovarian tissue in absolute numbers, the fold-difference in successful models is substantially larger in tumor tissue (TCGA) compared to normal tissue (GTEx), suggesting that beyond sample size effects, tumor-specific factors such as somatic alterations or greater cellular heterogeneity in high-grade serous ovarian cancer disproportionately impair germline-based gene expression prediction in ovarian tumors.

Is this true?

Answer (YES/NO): NO